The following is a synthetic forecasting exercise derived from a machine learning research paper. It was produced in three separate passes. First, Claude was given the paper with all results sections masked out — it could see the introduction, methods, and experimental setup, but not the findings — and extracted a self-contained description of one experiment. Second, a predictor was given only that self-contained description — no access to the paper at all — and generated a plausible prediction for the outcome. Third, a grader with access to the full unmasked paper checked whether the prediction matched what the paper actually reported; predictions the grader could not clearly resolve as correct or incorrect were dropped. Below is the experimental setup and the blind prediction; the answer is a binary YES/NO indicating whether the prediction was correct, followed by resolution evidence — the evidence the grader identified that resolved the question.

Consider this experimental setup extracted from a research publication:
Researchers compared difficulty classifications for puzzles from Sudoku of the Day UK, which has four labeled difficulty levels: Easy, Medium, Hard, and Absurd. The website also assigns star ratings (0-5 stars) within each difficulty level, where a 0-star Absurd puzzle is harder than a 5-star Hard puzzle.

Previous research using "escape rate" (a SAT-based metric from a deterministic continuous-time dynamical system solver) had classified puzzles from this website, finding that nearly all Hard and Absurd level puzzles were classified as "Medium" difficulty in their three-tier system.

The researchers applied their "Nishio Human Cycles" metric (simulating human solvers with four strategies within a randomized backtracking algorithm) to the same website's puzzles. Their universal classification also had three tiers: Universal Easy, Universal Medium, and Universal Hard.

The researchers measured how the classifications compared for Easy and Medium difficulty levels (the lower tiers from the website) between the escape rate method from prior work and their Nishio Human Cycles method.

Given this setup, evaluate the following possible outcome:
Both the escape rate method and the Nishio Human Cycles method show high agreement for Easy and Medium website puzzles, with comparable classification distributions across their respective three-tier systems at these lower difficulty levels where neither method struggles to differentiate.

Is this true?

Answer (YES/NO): YES